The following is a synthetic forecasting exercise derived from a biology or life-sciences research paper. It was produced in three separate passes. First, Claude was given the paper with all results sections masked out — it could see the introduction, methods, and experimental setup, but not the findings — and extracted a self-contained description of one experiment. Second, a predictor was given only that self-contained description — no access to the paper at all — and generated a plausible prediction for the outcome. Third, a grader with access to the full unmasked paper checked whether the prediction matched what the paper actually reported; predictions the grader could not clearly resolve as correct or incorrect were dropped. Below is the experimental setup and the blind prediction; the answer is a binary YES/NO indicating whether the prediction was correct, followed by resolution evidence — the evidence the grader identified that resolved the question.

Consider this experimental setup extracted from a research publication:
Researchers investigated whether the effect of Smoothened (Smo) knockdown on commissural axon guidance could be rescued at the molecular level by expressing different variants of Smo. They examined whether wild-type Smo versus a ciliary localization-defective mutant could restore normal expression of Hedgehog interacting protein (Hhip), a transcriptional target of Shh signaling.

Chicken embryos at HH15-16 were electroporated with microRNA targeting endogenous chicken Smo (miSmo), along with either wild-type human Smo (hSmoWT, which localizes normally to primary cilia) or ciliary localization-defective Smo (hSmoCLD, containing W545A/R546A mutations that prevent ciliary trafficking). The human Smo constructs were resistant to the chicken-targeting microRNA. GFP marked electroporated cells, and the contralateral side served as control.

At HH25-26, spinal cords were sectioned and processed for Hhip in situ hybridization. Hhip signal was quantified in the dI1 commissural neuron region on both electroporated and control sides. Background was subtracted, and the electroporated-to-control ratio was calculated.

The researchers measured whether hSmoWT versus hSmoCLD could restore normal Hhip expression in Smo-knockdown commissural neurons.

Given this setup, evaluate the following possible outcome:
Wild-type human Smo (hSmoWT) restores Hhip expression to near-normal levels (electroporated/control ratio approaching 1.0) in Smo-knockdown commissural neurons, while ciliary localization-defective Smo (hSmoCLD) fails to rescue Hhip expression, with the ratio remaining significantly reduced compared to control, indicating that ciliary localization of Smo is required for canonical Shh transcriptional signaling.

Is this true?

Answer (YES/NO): YES